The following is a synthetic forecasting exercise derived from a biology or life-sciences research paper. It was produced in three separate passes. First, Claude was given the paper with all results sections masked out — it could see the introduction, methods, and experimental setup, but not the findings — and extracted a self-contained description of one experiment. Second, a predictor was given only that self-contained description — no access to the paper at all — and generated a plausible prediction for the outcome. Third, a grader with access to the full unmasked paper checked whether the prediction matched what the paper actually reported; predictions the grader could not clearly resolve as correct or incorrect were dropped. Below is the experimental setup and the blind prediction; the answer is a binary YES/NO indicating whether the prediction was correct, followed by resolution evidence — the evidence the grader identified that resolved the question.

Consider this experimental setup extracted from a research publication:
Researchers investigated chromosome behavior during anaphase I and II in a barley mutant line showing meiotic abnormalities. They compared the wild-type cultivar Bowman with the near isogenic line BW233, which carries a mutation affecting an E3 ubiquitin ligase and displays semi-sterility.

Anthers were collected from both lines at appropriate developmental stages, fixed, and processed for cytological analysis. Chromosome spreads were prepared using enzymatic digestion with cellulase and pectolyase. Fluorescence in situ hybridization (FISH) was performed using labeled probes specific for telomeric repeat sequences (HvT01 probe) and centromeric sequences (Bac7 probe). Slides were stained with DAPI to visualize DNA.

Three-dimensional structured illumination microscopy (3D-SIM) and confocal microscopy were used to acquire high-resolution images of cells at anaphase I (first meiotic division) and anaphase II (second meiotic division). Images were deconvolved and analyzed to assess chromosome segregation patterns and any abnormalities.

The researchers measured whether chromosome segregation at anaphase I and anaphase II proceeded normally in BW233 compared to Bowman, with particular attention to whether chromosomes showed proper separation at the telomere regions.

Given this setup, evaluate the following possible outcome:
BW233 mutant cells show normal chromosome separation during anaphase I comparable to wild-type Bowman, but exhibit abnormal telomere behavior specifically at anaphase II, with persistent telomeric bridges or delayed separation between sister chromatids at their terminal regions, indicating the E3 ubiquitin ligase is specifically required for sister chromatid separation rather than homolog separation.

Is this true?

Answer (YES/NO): NO